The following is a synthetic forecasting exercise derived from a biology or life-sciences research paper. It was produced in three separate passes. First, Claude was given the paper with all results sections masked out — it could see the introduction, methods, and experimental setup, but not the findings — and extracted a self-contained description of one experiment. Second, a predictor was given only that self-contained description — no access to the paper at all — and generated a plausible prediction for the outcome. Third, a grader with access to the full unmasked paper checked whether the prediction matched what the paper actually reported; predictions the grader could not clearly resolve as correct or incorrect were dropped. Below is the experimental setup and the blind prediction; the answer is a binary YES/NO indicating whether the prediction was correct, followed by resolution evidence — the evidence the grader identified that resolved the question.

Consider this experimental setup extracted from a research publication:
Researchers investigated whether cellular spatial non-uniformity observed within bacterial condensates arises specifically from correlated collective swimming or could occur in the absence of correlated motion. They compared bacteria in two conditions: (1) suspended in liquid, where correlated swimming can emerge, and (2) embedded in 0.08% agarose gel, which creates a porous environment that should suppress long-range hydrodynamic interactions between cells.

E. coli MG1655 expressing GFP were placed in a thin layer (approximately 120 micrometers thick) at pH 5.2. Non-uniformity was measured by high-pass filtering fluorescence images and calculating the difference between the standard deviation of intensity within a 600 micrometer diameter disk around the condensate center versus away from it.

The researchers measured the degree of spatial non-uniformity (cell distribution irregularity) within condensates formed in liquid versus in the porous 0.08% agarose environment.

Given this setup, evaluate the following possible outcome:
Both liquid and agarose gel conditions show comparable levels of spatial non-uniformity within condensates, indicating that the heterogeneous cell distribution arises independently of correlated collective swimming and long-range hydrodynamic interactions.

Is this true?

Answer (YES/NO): NO